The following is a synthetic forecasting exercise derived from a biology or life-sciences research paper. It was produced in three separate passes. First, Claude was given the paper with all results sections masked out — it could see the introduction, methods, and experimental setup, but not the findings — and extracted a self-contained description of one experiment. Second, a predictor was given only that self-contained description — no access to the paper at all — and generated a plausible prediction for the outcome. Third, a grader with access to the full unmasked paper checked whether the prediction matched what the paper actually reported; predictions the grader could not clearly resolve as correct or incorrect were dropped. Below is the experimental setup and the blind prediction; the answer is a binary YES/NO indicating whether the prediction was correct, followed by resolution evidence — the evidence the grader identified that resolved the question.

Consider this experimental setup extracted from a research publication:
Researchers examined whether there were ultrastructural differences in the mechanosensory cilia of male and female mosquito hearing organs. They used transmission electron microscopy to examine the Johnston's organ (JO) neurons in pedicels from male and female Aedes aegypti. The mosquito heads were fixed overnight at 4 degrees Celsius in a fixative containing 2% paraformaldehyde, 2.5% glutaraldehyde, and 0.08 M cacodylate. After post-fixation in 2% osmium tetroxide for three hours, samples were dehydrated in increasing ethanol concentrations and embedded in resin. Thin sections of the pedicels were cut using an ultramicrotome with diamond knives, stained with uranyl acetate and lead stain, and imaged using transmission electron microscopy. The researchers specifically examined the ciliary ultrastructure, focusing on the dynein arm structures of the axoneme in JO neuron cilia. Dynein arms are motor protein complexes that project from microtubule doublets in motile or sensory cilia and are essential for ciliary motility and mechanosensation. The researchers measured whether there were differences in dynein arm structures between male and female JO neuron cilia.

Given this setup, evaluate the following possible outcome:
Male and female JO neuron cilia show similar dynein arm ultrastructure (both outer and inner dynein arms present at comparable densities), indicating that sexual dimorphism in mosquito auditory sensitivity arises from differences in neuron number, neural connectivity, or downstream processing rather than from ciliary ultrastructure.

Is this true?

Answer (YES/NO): YES